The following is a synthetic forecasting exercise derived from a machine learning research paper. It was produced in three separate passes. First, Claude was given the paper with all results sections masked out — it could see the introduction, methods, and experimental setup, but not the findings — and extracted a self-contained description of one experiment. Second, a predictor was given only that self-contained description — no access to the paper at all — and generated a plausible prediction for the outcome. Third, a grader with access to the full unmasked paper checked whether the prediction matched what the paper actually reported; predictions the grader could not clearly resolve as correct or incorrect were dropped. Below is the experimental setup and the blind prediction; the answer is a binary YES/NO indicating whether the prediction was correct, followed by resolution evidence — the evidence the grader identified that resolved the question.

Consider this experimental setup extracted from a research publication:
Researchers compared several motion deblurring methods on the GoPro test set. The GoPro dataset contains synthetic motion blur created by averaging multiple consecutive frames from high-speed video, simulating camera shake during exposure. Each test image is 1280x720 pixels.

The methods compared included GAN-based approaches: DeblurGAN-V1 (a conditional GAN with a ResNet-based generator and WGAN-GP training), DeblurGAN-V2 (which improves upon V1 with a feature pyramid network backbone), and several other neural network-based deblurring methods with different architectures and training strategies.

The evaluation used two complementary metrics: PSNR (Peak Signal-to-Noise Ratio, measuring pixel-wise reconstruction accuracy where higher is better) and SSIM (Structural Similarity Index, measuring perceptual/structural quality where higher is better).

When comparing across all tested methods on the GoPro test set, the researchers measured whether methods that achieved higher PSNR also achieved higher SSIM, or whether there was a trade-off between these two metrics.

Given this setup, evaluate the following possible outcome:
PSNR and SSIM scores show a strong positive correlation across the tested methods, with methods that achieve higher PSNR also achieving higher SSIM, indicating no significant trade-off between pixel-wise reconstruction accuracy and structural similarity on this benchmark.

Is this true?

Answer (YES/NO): NO